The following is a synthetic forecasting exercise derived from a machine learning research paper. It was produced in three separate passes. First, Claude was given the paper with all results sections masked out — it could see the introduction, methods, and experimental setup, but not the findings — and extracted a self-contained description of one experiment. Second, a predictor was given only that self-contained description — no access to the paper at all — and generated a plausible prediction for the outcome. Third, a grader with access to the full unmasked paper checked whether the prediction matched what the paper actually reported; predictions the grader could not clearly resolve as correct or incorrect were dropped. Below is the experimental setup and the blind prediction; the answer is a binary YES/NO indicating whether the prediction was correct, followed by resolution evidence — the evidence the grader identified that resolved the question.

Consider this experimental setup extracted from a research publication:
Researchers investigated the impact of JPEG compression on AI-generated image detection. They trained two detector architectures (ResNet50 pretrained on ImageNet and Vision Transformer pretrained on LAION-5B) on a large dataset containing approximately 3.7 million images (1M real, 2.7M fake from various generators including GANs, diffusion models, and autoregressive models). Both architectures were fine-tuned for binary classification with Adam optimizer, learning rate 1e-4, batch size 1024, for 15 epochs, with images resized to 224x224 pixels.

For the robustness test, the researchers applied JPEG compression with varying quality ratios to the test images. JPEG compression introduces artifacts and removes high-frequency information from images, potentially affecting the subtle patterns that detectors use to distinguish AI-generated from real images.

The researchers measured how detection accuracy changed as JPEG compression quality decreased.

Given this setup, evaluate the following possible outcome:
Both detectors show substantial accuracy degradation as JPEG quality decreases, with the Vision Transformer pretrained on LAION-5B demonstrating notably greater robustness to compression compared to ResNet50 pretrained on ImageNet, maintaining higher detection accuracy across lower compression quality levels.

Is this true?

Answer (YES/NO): YES